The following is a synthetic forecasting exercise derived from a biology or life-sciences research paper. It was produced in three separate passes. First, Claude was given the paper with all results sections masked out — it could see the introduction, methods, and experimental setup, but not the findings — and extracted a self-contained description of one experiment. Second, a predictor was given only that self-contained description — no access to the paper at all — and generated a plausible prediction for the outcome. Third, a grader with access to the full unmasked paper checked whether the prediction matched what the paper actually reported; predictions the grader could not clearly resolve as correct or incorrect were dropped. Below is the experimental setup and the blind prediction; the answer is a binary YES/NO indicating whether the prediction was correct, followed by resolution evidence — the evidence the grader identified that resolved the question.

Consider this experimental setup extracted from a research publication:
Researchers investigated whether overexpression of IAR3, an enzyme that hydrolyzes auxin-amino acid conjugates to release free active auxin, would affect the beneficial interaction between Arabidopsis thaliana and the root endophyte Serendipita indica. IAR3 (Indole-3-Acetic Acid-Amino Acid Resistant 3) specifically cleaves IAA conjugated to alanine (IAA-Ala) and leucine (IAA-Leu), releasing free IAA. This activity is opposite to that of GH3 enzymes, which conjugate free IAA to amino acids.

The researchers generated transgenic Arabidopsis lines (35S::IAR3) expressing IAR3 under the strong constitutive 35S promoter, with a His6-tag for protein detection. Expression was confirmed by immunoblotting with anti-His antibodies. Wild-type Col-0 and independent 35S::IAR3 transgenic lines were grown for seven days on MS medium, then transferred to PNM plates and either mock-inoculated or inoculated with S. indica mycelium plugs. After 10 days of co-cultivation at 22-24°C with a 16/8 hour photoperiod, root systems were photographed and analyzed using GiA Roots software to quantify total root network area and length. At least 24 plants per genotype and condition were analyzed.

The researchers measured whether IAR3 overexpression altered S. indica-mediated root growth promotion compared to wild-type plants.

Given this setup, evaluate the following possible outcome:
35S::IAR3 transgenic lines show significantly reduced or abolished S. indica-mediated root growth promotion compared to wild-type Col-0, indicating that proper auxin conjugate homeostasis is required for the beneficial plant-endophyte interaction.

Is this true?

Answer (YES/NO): YES